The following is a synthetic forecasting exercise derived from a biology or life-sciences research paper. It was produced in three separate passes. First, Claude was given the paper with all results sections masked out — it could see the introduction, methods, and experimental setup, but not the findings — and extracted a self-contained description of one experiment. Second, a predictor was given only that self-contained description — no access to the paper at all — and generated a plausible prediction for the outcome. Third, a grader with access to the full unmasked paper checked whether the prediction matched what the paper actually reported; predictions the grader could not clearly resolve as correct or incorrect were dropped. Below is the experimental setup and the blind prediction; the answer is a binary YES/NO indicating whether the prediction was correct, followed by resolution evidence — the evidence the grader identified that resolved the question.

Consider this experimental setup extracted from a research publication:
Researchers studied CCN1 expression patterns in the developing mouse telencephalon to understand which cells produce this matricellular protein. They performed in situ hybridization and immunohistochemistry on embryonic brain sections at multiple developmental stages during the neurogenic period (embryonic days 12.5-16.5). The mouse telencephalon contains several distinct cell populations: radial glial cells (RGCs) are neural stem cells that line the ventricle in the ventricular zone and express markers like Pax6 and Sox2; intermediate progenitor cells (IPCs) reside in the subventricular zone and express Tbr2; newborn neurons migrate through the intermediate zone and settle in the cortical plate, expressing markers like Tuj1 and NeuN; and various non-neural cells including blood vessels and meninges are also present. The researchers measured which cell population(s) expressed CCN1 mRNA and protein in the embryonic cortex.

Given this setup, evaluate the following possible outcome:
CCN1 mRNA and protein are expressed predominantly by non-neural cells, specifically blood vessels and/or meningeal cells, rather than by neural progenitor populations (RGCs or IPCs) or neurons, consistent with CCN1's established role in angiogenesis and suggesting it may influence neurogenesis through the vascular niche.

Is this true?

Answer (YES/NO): NO